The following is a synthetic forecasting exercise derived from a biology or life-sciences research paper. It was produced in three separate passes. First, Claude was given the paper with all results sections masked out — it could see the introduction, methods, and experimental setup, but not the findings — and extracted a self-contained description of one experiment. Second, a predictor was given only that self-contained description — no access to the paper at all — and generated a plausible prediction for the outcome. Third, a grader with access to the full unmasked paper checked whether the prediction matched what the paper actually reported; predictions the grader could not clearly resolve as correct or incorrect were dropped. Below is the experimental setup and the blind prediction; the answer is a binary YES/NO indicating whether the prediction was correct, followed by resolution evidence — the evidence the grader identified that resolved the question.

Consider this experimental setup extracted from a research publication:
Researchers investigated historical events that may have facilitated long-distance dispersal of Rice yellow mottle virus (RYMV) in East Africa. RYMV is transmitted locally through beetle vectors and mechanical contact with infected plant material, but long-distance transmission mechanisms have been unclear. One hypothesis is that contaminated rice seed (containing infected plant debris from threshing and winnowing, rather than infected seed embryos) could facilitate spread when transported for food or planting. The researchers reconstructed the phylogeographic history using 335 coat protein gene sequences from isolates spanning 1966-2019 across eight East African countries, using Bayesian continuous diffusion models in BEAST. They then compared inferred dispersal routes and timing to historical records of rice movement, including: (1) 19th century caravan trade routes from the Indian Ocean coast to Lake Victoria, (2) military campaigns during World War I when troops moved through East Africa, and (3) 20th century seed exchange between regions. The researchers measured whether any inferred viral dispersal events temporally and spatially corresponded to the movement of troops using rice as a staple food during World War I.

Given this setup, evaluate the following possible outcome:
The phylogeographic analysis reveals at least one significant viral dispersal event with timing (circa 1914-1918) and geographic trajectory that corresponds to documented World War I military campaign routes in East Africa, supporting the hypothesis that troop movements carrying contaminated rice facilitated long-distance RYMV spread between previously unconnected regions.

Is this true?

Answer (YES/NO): YES